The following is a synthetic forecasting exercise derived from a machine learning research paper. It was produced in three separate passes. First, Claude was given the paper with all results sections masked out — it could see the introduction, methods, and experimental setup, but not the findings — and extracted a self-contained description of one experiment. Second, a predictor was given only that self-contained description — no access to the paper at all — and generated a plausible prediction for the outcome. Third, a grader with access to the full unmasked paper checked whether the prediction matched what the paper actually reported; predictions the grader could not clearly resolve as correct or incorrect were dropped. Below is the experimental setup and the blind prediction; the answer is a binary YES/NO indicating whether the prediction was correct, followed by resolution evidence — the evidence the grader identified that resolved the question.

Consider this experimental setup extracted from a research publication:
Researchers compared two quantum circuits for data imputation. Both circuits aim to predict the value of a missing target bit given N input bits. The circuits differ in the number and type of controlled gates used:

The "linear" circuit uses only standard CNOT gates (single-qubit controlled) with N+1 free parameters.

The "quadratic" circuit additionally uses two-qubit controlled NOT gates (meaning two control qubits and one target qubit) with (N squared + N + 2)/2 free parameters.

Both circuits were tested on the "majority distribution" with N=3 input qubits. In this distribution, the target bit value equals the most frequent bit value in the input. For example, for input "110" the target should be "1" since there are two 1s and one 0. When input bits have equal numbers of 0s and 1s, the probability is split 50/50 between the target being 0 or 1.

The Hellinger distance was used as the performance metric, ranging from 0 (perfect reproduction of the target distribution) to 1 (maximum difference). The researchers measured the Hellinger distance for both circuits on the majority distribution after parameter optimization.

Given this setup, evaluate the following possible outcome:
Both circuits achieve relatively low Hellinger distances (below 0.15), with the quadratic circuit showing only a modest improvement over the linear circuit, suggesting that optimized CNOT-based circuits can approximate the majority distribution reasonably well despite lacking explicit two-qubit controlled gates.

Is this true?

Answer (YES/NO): NO